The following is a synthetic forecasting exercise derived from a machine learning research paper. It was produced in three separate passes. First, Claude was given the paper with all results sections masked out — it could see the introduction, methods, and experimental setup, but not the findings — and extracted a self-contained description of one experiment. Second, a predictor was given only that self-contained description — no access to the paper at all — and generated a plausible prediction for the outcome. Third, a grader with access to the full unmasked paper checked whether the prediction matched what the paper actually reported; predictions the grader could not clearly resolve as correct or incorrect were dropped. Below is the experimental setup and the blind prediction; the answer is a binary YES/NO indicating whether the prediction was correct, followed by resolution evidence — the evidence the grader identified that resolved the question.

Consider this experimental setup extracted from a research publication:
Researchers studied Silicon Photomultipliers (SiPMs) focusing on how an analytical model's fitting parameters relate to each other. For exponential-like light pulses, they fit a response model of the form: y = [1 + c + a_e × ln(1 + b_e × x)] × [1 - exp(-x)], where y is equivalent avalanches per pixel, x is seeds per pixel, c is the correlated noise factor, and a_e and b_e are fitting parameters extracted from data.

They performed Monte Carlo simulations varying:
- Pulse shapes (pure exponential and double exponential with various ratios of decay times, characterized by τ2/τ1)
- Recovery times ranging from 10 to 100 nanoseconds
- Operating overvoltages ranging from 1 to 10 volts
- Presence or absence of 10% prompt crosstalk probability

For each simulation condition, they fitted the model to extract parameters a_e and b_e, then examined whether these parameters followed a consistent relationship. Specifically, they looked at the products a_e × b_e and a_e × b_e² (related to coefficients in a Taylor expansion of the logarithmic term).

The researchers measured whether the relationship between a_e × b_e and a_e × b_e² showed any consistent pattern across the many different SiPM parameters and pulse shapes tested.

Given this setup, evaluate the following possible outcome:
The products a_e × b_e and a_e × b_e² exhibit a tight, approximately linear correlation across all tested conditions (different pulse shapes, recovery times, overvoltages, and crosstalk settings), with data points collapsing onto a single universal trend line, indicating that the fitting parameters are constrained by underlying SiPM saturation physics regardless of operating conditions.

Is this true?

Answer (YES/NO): NO